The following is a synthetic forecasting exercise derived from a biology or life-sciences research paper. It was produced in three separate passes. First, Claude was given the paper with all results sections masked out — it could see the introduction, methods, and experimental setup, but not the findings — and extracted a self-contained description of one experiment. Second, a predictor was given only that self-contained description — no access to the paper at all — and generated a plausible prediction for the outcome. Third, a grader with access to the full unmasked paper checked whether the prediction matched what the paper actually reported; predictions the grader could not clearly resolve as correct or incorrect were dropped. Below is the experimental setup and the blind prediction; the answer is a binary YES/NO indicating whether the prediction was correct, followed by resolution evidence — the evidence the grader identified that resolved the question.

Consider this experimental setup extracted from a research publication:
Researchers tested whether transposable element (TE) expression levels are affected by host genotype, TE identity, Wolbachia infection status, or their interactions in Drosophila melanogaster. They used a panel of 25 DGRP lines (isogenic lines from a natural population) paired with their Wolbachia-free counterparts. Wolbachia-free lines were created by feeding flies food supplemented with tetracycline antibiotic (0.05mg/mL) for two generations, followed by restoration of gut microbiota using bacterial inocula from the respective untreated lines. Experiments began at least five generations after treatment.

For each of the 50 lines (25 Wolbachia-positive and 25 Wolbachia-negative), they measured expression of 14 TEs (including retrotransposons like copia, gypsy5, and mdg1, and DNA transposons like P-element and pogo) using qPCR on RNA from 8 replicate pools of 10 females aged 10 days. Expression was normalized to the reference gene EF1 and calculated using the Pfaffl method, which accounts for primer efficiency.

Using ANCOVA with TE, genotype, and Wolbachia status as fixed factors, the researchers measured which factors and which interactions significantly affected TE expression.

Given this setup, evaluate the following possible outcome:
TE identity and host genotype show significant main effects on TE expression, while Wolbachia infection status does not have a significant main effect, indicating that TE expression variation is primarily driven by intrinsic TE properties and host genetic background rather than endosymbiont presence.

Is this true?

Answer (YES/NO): NO